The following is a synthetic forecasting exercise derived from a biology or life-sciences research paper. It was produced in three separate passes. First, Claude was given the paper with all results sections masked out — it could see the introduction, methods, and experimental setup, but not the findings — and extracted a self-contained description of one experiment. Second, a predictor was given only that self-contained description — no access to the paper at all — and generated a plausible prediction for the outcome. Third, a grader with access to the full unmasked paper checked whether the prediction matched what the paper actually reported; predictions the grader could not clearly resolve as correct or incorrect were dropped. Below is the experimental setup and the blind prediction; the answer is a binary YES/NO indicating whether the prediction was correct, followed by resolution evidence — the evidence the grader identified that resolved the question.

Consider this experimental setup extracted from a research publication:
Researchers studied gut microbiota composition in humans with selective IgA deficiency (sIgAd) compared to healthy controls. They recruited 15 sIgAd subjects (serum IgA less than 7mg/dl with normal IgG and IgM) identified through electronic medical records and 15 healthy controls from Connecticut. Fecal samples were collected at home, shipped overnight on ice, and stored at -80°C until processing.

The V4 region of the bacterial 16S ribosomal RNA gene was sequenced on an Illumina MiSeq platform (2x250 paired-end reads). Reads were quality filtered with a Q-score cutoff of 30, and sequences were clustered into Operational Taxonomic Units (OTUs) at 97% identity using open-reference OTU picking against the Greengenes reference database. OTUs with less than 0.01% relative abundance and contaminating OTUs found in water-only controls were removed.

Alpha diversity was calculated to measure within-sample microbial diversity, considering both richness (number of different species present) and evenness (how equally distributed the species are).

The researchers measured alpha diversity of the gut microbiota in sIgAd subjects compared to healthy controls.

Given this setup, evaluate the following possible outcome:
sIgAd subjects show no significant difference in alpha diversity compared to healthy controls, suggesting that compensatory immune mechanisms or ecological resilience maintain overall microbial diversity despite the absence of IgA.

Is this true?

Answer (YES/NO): NO